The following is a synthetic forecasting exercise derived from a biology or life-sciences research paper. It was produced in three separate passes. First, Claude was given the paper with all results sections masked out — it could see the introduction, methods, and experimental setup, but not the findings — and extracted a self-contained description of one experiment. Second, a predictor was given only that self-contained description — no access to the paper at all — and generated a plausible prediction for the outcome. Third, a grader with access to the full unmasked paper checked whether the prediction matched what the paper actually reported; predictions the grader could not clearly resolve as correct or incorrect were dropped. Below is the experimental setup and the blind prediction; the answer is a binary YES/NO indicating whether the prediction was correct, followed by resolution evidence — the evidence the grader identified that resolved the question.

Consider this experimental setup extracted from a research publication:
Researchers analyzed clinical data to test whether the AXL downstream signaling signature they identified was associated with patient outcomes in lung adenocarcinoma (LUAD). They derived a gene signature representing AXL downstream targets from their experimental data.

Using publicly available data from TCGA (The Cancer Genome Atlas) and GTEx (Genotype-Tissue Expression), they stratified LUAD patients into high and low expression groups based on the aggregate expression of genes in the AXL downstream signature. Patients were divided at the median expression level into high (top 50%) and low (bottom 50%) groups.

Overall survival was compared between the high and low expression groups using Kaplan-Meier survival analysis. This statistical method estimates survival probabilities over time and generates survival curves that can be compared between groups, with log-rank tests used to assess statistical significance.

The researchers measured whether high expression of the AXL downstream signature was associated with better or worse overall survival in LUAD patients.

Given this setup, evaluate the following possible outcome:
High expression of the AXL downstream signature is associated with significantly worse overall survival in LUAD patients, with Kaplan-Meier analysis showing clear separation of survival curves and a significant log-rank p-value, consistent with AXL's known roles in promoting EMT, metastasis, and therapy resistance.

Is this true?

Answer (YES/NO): YES